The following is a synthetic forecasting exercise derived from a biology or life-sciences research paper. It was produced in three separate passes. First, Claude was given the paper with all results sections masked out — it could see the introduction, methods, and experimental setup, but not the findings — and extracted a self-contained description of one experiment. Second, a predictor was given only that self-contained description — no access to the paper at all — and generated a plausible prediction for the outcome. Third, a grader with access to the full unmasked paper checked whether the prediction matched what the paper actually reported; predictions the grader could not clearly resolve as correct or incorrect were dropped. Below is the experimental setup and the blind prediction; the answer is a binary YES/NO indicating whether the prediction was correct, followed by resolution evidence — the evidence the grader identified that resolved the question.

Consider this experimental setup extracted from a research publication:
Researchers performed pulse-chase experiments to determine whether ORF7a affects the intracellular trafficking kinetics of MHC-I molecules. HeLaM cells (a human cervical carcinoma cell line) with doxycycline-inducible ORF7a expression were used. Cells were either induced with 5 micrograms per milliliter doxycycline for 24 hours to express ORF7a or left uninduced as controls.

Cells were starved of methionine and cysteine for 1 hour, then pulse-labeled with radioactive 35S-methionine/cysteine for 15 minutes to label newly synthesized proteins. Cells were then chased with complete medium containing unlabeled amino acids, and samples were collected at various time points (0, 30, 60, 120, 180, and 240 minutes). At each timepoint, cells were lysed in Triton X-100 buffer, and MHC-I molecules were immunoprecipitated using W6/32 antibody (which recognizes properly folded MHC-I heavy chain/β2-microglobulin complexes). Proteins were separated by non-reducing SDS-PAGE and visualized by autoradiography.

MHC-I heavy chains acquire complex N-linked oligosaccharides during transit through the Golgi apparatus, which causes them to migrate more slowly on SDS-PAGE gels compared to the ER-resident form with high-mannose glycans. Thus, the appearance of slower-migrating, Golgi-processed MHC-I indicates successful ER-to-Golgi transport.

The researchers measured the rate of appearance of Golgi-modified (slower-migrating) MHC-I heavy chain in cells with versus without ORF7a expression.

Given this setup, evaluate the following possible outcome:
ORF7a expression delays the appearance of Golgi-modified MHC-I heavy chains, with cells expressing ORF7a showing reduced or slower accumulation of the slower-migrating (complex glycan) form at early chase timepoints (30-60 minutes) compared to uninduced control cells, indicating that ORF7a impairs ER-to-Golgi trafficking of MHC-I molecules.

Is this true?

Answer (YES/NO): YES